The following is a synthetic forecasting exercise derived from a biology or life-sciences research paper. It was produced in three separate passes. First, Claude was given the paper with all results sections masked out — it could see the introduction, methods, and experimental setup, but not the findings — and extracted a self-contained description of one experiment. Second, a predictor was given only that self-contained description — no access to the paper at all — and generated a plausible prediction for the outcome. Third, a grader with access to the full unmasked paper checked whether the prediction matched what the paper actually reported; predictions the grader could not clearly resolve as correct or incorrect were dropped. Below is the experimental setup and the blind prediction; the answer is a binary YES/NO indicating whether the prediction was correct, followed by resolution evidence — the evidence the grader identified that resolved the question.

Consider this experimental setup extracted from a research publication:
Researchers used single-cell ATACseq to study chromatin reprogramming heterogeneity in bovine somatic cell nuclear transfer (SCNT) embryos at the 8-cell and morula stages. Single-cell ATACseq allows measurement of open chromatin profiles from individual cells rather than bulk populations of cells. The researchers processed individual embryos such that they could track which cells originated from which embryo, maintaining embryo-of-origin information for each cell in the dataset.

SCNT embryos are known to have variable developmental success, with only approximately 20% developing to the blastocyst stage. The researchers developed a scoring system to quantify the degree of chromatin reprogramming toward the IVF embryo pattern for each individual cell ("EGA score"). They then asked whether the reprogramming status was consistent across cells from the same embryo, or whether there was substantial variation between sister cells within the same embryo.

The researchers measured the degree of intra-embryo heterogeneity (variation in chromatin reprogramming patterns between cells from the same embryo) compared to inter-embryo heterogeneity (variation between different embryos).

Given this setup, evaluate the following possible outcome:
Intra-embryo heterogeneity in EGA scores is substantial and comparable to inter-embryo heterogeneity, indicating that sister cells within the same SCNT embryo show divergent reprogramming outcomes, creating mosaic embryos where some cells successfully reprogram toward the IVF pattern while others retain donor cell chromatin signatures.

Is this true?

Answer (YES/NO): NO